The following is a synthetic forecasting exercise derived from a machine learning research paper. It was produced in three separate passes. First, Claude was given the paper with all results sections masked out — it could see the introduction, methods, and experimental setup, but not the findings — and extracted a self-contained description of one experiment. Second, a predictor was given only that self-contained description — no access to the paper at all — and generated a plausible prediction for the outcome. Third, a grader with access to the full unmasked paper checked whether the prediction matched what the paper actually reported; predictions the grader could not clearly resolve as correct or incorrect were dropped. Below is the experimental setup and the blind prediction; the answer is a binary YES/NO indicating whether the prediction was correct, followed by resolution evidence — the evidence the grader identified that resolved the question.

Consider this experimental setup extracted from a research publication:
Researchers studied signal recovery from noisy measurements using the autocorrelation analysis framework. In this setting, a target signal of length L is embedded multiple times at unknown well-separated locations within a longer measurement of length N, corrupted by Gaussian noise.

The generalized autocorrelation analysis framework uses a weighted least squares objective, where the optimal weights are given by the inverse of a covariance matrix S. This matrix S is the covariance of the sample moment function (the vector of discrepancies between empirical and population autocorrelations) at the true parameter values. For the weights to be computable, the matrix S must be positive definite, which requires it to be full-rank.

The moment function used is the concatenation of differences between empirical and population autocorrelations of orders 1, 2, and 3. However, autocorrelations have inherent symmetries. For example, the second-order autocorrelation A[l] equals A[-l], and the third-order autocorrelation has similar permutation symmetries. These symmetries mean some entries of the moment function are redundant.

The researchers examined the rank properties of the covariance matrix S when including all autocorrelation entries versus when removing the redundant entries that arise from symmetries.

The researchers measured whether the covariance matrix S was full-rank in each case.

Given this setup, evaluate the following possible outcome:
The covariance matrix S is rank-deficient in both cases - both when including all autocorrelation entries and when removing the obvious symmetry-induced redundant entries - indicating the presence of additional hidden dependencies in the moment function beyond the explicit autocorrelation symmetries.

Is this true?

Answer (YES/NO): NO